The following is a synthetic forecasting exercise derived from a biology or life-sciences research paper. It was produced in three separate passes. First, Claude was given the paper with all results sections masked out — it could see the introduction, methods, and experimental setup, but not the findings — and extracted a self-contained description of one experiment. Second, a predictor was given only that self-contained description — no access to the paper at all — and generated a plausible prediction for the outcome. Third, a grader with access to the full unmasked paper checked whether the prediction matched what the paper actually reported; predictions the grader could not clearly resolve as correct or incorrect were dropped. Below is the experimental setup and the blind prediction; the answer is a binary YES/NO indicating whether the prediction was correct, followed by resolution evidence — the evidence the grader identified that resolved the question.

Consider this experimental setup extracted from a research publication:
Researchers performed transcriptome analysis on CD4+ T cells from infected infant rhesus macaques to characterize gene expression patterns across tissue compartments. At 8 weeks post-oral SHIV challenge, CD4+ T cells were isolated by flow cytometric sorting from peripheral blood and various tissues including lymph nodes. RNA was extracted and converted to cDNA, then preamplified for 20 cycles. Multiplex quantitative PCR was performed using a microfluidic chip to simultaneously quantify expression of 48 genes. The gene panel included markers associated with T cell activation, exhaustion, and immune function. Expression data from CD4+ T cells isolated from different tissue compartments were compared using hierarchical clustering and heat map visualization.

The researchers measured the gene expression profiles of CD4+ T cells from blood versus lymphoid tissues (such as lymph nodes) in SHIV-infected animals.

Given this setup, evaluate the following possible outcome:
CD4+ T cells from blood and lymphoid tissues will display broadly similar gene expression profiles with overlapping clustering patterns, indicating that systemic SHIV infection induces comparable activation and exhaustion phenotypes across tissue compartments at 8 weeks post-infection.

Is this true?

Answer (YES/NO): YES